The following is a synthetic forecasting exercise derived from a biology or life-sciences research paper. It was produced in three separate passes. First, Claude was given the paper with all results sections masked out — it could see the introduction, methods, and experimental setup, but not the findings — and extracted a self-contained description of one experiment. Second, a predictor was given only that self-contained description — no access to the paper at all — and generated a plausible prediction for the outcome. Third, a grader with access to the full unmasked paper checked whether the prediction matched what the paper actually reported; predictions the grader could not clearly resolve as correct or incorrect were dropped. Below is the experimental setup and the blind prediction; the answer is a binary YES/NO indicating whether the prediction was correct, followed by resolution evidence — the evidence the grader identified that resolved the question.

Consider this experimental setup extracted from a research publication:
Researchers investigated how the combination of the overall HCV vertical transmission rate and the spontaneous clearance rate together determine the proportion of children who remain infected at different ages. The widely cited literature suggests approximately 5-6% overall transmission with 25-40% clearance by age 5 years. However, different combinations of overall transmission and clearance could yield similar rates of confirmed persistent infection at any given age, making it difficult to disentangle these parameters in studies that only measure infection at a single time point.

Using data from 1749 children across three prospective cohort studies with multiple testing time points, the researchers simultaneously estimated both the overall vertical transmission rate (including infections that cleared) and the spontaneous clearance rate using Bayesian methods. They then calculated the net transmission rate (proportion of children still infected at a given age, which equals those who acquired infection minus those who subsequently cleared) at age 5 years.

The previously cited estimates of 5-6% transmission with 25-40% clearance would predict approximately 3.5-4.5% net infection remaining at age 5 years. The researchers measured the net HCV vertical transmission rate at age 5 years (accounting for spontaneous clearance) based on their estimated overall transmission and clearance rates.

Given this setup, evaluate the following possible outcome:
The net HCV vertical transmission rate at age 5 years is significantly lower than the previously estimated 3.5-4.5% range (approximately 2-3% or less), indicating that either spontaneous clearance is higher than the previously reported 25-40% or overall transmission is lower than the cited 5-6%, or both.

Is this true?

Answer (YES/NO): YES